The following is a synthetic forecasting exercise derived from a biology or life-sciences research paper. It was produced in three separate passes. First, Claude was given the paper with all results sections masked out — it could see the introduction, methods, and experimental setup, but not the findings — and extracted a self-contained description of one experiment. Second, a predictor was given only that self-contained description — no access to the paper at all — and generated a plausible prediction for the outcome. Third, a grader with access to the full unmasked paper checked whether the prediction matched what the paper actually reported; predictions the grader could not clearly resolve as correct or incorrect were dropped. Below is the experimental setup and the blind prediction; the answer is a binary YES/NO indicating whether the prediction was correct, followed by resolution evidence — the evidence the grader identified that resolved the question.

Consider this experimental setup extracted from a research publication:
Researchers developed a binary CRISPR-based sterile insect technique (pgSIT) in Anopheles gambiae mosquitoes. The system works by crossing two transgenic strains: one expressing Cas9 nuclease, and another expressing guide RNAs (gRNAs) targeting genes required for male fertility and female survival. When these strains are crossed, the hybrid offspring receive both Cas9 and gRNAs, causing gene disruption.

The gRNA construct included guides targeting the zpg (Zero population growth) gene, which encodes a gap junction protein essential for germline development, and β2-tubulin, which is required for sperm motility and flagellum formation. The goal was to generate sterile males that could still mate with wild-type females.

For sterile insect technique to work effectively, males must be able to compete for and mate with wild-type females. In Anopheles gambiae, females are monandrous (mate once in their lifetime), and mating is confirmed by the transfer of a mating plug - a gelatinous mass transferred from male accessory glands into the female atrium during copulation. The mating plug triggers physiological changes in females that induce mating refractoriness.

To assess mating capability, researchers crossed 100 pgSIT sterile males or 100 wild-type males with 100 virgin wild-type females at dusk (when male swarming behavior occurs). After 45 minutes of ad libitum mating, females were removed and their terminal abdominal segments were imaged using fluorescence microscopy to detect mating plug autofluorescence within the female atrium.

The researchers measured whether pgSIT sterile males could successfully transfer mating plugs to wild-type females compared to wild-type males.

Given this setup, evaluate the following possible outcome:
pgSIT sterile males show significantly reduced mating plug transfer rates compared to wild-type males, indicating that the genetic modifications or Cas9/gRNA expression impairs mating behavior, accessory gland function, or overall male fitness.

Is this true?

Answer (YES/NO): NO